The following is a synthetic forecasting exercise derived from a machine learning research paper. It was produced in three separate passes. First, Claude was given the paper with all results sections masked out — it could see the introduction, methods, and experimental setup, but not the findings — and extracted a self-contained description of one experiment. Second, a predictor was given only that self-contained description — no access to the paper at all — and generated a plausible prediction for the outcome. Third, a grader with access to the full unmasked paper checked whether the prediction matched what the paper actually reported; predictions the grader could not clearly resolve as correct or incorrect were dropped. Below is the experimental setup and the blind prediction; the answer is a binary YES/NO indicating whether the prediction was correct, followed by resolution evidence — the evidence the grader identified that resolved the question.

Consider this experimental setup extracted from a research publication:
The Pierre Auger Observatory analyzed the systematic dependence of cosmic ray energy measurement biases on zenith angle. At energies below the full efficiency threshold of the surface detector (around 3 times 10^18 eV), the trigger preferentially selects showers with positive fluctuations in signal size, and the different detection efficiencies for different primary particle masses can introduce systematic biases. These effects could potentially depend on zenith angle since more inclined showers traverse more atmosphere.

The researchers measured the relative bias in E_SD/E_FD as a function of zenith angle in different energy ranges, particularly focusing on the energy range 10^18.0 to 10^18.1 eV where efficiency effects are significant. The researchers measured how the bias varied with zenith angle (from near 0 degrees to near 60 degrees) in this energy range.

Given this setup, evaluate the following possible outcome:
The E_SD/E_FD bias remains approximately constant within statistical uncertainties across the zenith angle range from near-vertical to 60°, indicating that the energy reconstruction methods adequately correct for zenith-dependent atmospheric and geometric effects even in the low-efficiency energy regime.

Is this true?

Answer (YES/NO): NO